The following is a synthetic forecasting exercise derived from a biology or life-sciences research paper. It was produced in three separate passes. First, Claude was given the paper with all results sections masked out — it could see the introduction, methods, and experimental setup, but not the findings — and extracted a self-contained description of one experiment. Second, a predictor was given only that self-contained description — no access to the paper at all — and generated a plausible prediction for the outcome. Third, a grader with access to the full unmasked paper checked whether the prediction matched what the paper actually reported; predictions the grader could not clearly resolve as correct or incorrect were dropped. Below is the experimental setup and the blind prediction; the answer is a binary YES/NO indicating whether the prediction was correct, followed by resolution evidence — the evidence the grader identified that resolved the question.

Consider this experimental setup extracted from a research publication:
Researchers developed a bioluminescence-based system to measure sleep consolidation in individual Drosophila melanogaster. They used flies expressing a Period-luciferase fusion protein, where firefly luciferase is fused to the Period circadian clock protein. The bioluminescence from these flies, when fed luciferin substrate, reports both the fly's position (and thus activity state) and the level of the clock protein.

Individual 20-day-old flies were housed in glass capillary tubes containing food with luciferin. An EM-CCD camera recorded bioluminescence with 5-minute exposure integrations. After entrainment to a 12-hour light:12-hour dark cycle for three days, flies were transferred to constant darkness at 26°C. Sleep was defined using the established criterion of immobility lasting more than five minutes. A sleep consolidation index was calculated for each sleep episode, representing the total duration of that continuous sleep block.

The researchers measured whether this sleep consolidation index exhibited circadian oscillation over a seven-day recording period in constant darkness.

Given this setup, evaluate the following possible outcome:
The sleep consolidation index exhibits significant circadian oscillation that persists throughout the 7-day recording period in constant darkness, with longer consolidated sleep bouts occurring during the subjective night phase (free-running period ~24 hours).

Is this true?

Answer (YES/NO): YES